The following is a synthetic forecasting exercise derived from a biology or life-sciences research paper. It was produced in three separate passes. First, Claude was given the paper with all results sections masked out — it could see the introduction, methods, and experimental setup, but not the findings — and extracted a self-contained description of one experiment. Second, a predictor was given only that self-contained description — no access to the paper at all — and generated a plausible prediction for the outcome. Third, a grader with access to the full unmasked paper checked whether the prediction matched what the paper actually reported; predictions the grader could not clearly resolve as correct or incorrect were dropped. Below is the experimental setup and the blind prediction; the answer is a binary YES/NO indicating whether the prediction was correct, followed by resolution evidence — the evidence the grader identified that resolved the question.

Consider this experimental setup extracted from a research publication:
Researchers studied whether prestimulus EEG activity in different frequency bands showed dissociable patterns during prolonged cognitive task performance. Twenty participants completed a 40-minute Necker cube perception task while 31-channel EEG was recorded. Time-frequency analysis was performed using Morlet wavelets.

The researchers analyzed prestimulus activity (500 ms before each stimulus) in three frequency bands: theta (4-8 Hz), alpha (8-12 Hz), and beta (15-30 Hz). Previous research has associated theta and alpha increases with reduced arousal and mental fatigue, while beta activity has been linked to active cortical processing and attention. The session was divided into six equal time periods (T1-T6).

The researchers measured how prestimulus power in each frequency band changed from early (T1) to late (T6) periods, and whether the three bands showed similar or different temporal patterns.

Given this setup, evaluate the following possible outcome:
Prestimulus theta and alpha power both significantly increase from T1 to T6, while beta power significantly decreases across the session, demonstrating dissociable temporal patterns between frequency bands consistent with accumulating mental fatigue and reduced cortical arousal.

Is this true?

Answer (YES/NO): NO